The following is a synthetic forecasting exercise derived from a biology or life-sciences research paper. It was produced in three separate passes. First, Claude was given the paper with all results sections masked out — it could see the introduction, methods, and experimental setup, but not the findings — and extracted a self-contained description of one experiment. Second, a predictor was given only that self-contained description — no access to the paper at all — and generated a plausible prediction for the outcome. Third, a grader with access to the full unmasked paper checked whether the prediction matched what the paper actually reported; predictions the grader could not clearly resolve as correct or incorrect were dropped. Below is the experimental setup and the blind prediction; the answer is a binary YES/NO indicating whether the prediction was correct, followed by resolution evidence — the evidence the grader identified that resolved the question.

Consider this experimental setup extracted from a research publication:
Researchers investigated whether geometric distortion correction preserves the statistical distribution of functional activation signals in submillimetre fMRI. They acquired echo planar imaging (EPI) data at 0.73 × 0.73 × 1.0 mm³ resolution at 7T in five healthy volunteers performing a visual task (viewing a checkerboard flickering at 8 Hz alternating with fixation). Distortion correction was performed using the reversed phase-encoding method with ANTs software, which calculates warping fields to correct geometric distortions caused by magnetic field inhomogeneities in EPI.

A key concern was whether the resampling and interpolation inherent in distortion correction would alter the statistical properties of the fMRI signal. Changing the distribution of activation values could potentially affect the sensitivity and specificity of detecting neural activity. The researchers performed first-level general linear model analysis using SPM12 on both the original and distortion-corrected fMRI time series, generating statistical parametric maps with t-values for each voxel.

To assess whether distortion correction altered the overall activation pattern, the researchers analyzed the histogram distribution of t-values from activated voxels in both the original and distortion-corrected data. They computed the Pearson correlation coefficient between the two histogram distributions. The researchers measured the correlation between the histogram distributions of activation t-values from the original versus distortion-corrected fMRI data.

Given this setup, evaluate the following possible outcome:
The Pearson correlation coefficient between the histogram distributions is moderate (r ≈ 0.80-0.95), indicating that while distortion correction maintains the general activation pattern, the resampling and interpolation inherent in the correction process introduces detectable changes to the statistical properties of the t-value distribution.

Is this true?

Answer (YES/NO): NO